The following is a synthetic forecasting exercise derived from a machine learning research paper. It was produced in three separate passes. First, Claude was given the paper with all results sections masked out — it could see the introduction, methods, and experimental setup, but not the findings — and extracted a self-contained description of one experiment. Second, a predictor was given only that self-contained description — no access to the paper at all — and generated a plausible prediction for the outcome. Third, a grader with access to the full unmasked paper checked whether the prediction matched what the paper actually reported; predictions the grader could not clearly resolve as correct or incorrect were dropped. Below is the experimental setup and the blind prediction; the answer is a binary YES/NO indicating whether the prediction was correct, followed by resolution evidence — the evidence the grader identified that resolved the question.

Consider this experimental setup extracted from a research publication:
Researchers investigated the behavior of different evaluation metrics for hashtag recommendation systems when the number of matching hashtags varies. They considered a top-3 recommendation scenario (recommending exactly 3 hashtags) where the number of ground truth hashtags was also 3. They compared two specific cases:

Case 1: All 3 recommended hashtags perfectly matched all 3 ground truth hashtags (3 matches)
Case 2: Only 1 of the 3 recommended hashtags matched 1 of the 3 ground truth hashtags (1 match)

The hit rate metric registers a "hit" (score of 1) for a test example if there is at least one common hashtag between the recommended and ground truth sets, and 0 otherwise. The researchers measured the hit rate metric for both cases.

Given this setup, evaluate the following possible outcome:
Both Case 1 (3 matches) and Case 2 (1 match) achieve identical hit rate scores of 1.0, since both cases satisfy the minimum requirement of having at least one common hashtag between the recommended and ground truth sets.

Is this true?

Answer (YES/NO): YES